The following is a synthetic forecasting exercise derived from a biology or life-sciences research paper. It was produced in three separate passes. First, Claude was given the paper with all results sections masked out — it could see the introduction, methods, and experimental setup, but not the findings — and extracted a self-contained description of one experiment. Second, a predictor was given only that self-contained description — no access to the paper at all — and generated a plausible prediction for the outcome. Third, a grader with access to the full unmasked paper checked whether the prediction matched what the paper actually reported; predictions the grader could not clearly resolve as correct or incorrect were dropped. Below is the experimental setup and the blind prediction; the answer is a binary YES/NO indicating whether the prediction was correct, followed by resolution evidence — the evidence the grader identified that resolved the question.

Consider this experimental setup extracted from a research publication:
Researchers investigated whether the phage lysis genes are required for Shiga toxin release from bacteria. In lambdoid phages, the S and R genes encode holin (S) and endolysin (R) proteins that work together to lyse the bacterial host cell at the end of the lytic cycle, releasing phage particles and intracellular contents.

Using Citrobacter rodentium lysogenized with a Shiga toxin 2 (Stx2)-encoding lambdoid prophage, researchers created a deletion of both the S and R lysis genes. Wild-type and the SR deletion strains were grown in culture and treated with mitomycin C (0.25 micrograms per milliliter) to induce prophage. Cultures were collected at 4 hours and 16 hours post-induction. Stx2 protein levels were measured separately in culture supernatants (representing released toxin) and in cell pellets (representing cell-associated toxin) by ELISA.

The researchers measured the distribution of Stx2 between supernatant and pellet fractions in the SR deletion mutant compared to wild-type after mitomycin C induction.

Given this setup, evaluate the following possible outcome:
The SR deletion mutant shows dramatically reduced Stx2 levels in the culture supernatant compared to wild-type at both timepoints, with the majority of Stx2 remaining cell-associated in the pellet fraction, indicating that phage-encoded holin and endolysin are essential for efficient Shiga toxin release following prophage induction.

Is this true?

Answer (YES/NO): NO